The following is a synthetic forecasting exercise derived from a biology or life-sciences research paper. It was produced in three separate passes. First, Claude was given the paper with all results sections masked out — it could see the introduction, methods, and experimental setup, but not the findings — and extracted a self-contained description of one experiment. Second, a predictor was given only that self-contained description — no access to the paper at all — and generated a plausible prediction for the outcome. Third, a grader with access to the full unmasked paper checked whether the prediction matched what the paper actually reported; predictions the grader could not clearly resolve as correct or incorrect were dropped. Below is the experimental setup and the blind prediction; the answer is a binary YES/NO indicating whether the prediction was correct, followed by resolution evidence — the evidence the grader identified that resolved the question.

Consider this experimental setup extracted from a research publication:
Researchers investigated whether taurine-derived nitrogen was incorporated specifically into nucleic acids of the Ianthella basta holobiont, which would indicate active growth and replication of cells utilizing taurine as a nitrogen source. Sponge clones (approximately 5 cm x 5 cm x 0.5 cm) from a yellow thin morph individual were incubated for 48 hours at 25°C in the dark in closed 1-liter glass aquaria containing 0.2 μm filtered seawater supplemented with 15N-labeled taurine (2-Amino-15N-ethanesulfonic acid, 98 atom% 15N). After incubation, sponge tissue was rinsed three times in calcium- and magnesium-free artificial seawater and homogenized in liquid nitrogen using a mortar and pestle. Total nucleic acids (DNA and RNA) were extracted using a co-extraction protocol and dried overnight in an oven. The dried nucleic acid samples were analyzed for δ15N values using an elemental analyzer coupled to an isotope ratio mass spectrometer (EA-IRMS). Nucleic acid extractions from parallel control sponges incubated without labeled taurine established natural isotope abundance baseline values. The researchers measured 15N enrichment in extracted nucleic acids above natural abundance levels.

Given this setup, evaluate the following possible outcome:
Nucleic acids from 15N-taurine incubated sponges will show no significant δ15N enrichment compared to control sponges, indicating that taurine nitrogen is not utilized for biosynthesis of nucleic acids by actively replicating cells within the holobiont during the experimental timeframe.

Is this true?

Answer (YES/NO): NO